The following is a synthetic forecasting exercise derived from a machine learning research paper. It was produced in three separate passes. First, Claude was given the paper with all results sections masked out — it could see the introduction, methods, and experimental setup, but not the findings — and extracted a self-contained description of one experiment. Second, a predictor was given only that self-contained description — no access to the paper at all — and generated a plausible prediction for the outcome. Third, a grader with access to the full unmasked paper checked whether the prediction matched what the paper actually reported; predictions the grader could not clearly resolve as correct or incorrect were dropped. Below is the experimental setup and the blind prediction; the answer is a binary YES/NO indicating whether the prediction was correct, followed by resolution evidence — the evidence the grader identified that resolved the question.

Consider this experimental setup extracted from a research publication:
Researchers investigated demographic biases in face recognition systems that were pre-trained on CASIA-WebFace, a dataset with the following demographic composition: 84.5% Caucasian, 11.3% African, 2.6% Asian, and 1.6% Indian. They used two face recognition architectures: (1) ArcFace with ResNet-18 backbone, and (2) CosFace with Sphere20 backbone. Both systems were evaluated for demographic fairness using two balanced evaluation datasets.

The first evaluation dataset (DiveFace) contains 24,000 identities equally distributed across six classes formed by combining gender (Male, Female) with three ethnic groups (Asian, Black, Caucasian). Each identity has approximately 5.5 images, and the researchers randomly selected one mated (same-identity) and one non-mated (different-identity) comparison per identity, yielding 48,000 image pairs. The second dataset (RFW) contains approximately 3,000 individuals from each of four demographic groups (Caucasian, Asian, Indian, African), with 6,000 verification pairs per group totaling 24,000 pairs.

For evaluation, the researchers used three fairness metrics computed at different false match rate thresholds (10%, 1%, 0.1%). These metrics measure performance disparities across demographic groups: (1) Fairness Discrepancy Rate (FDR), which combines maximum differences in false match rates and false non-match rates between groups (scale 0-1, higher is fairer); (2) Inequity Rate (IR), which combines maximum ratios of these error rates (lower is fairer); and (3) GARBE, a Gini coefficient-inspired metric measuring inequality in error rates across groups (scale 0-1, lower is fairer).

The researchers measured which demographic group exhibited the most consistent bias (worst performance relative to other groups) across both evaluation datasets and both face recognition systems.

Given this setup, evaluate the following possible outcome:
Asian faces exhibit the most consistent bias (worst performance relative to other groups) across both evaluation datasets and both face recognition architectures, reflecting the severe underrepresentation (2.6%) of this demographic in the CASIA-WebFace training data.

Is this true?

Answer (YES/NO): YES